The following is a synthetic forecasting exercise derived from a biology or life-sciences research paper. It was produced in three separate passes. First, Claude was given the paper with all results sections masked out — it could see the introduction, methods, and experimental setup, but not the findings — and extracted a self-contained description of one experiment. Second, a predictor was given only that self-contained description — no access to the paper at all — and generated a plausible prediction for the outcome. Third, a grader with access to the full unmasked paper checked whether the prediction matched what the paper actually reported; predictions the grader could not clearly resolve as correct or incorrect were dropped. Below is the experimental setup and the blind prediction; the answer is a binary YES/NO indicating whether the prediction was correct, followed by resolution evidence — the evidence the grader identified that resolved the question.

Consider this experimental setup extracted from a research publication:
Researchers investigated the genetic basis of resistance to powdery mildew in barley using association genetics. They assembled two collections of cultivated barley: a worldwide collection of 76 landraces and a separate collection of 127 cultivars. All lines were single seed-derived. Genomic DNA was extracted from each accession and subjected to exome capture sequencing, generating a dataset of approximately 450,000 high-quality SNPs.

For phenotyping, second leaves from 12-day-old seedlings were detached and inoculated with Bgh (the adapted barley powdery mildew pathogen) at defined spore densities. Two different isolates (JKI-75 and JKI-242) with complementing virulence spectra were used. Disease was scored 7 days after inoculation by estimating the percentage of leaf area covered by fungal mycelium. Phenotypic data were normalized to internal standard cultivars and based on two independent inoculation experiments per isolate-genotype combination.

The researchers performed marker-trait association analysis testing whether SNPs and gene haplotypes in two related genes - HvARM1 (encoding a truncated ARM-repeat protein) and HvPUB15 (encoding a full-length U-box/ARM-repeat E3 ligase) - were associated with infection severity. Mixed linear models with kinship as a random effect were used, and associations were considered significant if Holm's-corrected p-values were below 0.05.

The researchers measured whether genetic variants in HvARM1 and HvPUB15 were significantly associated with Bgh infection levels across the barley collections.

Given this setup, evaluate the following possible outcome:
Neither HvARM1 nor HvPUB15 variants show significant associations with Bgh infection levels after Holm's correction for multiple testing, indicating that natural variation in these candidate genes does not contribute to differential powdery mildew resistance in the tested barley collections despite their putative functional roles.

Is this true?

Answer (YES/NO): NO